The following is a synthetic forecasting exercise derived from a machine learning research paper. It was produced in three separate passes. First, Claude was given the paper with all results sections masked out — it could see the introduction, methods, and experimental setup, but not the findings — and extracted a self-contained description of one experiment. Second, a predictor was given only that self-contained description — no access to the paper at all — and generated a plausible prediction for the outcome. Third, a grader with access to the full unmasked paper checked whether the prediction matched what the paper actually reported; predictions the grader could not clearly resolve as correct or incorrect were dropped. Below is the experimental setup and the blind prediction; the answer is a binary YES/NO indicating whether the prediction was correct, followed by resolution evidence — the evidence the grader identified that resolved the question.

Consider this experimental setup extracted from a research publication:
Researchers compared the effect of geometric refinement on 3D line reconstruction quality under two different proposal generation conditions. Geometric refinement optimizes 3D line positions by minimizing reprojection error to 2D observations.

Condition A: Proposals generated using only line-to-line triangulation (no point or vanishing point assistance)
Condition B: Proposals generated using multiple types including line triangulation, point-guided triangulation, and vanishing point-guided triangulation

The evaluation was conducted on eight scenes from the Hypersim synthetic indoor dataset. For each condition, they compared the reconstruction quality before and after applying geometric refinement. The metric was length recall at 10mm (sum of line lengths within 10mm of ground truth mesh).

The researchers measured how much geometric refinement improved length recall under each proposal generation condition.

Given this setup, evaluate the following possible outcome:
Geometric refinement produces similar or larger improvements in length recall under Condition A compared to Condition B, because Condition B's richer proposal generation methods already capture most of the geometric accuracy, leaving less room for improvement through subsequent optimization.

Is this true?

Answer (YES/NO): YES